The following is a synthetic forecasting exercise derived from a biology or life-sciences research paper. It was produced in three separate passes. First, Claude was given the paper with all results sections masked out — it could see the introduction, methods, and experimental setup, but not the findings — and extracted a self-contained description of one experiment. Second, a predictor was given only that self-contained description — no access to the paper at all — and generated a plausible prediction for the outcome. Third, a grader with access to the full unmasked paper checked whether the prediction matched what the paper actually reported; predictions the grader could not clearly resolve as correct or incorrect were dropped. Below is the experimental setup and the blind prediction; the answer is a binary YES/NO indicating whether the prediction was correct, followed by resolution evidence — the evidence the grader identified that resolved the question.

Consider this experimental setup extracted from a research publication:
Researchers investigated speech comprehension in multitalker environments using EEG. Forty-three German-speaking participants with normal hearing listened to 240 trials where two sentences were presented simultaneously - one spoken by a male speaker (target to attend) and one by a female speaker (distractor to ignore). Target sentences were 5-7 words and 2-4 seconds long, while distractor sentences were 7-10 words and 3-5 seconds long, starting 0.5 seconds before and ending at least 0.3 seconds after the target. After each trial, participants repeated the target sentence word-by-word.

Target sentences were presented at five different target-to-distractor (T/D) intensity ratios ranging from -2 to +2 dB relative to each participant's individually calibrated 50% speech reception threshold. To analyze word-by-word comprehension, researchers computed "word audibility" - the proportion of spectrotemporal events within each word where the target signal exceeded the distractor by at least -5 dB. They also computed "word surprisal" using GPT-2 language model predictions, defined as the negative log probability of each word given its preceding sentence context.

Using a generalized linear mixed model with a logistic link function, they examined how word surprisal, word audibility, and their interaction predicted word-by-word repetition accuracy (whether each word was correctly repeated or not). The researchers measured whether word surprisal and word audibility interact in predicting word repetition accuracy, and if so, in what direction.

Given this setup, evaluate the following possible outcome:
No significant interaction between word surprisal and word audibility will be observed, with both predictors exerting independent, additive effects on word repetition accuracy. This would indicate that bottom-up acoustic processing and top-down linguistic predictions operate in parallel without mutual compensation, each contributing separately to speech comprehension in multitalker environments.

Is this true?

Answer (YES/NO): NO